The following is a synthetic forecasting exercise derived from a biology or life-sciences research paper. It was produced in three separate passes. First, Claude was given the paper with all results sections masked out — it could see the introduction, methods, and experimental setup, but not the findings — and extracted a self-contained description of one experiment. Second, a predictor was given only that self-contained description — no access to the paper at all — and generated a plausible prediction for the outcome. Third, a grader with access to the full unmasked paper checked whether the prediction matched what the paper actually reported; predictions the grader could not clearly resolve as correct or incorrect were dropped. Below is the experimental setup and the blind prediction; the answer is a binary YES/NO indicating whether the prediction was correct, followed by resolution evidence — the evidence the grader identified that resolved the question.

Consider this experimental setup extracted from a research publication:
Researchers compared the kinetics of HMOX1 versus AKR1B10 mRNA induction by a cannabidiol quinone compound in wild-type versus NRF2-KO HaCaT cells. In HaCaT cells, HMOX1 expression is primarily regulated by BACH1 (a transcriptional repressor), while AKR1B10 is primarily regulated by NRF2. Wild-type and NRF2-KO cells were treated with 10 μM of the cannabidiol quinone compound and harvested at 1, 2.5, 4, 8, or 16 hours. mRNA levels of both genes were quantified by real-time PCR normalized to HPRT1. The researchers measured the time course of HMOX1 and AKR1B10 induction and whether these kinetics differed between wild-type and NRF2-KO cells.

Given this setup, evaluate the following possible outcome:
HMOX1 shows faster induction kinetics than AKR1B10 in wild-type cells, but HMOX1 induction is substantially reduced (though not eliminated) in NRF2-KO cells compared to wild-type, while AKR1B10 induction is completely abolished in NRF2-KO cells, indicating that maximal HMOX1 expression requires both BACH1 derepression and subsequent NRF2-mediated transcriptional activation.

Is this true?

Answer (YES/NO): NO